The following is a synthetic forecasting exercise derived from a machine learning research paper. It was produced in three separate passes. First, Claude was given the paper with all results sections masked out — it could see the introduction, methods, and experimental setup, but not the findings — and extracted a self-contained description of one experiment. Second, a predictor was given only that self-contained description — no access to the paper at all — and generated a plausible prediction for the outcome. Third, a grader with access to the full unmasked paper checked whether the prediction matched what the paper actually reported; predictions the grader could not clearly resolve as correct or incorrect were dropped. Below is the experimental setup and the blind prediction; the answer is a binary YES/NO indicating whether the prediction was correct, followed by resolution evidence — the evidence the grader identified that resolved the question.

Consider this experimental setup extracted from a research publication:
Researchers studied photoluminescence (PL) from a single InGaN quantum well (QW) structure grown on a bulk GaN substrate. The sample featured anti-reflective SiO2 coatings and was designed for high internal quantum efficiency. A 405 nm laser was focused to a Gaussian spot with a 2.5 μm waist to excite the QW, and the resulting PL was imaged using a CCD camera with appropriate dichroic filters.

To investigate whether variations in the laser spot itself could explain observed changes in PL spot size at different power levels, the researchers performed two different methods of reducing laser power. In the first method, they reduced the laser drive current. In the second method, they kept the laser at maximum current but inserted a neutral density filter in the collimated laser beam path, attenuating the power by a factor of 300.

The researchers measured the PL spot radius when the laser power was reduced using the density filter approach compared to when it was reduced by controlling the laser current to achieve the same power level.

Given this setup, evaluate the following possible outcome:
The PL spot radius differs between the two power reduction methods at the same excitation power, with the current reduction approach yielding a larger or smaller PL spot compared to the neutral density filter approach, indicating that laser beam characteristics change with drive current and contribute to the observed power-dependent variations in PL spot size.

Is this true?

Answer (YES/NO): NO